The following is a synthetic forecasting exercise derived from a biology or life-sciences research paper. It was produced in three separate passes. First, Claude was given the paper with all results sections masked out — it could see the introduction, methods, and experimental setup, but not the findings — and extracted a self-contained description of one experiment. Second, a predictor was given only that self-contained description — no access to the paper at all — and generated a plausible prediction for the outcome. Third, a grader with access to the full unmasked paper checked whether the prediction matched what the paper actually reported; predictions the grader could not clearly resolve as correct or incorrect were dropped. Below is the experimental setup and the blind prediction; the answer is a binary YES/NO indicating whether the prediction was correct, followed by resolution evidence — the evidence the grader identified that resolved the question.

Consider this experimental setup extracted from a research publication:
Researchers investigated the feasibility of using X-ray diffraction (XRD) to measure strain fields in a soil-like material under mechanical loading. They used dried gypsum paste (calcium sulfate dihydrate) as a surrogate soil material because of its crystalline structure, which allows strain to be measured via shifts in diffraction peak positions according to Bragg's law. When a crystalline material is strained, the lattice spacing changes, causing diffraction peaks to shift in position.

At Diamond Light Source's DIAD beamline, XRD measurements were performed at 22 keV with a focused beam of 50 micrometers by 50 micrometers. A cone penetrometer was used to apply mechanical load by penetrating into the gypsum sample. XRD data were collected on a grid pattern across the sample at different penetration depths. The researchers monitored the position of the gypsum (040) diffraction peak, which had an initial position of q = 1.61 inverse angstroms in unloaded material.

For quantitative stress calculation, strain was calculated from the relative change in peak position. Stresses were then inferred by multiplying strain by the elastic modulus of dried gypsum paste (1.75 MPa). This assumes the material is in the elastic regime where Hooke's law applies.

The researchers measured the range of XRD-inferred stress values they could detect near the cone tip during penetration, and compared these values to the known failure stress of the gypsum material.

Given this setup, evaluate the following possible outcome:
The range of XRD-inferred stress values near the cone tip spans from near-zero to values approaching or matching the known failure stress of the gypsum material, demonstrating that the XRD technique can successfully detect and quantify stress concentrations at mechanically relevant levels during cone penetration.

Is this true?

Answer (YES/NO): YES